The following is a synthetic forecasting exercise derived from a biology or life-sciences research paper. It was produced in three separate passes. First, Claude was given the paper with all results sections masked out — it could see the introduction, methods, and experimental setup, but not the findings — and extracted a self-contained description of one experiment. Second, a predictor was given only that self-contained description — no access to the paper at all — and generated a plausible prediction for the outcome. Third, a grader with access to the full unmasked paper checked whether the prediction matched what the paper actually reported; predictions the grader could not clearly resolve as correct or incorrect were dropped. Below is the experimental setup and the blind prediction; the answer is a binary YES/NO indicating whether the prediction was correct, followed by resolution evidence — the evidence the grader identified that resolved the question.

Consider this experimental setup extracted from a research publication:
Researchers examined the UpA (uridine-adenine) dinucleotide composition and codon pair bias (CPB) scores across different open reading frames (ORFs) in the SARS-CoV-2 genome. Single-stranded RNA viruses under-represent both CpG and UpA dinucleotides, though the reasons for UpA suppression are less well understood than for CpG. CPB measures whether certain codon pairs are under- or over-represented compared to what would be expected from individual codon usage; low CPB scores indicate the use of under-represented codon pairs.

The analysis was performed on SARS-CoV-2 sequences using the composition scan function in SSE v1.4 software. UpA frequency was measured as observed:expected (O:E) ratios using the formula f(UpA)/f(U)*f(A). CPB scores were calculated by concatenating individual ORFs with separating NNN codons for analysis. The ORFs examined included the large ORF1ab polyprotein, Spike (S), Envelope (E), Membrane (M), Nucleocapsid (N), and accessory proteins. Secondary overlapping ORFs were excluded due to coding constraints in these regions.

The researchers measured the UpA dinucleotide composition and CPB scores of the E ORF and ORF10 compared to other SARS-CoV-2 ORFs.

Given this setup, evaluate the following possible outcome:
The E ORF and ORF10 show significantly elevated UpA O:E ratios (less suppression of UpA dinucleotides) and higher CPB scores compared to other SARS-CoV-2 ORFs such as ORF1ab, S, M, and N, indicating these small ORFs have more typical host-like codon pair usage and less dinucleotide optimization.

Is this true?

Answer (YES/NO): NO